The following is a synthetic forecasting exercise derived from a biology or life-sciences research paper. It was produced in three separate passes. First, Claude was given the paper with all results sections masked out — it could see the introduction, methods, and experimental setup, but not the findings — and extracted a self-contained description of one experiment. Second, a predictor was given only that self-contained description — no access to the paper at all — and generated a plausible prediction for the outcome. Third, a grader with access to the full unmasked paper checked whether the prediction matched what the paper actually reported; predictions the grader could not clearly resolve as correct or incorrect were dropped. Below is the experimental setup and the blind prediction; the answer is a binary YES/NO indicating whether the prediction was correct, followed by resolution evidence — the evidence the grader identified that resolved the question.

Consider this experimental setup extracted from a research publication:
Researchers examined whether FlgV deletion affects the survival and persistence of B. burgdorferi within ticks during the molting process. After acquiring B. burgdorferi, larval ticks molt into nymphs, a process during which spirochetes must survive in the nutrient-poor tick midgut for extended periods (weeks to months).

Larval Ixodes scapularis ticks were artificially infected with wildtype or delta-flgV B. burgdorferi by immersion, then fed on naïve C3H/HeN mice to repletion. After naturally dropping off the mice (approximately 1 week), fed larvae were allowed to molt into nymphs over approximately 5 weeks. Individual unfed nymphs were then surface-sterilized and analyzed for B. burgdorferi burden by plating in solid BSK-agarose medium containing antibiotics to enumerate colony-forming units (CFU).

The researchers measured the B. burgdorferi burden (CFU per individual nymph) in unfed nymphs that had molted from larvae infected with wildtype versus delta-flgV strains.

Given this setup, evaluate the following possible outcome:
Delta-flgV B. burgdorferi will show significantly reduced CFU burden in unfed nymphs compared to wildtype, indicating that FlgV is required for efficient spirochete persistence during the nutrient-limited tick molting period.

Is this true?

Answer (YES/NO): NO